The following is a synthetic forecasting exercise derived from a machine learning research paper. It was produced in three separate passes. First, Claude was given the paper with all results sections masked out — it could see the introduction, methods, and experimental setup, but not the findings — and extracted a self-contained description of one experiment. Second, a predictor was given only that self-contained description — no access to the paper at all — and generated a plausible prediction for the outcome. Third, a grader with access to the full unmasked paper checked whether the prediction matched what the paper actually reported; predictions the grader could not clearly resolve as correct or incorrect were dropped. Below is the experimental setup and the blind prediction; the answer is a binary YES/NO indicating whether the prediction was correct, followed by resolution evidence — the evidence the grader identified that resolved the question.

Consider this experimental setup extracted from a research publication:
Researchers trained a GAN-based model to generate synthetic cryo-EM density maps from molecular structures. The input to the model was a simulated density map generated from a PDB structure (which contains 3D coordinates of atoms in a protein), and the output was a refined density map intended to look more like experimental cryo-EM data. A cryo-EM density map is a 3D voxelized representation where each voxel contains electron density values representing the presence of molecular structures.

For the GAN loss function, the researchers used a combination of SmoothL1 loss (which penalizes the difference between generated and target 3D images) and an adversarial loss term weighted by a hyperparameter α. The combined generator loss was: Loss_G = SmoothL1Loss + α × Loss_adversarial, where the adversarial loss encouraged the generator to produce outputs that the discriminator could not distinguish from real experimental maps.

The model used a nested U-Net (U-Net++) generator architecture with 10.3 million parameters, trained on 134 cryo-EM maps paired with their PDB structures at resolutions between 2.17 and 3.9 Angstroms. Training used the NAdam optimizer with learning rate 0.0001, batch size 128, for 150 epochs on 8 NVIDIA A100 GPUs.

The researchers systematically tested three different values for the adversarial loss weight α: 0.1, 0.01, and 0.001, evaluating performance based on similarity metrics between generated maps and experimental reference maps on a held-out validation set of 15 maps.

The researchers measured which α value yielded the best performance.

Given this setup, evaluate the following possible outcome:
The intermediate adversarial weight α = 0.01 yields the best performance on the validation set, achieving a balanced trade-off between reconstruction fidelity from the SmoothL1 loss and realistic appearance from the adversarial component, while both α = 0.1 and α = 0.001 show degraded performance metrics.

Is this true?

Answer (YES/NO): YES